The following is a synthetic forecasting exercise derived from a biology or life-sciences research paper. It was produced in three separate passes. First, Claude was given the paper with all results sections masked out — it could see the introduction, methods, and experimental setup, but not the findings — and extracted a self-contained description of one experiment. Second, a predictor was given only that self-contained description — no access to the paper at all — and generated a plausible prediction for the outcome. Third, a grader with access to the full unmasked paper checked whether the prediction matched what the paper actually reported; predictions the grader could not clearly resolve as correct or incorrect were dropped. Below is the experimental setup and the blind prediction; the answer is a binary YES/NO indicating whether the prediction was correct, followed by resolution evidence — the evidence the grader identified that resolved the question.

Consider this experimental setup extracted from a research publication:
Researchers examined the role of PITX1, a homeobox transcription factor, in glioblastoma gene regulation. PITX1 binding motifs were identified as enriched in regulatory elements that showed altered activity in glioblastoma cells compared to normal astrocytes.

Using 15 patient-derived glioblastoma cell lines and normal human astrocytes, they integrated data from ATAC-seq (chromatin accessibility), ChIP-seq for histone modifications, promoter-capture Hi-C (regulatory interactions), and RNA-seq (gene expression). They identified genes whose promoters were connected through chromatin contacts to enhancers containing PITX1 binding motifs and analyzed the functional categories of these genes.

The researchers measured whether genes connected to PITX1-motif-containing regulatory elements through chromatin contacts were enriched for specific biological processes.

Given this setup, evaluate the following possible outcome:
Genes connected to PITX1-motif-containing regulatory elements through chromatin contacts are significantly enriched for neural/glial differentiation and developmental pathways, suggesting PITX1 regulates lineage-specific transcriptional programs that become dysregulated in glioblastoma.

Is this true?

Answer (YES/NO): NO